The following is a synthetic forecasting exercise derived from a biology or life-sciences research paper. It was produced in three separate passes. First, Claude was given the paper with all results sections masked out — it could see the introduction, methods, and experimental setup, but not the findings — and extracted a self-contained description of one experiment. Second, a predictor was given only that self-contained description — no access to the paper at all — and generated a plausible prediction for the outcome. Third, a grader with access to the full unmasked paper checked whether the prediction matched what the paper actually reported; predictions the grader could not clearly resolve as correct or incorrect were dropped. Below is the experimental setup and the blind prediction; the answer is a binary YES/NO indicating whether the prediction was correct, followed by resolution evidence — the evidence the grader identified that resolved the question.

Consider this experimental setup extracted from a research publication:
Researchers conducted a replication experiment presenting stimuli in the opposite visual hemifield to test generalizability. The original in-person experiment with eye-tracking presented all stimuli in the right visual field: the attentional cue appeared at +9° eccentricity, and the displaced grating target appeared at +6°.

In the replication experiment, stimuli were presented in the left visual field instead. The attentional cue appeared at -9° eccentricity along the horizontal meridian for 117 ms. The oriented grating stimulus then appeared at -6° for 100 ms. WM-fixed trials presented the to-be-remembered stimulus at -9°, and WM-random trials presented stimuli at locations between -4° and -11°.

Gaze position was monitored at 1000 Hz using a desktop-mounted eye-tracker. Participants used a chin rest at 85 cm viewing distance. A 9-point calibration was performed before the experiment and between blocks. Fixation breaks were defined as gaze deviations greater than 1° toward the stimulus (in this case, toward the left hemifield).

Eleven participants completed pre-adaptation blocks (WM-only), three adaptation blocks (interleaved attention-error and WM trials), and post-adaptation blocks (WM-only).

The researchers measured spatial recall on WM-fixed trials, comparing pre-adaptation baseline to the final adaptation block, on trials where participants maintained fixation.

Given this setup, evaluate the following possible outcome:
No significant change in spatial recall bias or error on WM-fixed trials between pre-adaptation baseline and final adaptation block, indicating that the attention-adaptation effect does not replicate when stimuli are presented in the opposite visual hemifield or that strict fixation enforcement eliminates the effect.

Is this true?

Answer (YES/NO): NO